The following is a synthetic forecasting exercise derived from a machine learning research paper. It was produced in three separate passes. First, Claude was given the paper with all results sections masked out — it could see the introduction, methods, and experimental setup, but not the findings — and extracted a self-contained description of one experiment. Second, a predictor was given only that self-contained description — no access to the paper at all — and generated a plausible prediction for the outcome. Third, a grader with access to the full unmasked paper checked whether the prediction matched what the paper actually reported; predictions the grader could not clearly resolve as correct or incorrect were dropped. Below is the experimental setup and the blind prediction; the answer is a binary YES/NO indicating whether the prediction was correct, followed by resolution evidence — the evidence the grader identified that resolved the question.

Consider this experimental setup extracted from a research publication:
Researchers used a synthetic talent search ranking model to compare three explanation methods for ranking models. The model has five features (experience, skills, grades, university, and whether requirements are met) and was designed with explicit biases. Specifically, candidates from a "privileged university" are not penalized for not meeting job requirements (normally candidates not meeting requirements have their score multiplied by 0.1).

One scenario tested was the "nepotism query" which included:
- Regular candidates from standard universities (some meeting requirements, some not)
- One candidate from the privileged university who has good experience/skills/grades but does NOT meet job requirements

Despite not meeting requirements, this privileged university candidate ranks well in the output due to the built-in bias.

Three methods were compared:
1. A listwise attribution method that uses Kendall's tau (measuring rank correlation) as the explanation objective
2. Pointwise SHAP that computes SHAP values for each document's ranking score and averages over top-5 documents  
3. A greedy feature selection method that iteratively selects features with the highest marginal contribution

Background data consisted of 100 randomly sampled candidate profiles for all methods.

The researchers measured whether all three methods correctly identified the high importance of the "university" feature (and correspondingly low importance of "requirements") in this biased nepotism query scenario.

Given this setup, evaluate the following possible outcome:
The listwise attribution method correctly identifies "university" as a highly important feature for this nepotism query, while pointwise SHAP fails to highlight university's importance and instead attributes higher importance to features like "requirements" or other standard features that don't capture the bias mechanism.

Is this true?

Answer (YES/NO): NO